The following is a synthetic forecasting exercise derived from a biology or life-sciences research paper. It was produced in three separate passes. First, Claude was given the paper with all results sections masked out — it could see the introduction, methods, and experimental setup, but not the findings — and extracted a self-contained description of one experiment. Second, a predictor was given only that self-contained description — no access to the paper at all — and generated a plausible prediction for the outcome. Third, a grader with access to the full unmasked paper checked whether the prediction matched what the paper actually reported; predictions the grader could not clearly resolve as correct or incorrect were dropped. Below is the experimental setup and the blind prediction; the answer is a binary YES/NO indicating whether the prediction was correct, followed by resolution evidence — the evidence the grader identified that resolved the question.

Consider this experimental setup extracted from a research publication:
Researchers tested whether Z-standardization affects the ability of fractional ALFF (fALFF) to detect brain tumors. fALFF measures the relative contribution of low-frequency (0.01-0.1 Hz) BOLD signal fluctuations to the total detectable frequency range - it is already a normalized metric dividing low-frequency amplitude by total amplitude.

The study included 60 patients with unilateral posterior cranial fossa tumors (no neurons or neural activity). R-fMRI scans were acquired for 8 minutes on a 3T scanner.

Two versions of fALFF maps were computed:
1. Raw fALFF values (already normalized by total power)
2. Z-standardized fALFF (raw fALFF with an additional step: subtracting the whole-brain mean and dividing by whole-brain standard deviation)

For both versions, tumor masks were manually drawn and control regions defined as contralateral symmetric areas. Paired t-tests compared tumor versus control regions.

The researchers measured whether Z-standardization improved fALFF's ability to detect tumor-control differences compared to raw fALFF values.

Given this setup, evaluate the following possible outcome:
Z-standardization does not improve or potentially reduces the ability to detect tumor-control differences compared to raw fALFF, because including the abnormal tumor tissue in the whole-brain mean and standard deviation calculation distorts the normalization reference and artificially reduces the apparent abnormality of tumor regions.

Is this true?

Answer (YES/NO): YES